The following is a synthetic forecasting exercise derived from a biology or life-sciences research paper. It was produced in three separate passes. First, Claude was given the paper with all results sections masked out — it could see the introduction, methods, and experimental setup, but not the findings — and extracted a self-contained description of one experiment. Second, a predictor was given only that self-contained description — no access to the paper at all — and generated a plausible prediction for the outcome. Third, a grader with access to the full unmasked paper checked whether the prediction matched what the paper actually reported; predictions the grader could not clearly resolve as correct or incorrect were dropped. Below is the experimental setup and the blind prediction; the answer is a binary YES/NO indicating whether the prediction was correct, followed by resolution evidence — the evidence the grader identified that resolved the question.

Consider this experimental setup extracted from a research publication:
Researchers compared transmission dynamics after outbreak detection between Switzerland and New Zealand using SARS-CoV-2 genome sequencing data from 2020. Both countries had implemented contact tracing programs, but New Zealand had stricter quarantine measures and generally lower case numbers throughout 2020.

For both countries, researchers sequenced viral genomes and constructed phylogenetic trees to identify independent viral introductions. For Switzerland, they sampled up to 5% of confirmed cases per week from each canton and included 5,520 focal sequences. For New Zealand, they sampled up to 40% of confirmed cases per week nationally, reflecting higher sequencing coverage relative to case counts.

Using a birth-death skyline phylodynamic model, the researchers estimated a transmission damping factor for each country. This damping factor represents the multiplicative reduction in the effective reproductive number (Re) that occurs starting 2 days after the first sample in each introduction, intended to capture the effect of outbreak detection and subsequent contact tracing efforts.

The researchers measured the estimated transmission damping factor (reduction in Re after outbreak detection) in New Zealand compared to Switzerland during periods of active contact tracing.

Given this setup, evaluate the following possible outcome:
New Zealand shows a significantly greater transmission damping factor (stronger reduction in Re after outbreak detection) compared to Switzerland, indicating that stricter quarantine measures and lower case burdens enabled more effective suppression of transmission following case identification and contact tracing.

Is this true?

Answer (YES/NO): NO